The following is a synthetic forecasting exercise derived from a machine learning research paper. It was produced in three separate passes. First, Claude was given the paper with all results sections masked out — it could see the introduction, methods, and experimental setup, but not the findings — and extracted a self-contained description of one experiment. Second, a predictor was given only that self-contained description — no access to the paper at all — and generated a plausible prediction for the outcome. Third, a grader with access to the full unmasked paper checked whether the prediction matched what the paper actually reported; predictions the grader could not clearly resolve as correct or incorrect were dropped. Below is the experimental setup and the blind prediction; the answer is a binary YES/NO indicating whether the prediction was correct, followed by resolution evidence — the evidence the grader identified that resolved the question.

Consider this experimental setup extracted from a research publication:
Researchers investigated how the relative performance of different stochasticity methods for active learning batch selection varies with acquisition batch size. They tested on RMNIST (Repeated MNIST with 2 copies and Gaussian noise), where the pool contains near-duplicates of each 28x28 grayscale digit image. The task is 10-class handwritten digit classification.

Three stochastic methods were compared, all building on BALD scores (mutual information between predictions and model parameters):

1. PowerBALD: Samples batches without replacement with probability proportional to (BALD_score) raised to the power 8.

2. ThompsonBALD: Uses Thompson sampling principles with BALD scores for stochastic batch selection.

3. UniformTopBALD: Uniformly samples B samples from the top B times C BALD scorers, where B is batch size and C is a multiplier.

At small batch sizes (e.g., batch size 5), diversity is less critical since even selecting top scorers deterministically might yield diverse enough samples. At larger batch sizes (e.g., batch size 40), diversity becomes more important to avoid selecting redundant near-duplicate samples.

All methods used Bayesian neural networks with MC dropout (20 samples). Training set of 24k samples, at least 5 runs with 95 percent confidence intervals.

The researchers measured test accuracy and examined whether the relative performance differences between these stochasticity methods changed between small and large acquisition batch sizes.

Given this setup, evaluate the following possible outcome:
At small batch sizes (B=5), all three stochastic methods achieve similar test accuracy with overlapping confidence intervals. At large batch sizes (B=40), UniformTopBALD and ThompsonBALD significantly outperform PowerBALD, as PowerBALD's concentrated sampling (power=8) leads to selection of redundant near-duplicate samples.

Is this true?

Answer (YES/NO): NO